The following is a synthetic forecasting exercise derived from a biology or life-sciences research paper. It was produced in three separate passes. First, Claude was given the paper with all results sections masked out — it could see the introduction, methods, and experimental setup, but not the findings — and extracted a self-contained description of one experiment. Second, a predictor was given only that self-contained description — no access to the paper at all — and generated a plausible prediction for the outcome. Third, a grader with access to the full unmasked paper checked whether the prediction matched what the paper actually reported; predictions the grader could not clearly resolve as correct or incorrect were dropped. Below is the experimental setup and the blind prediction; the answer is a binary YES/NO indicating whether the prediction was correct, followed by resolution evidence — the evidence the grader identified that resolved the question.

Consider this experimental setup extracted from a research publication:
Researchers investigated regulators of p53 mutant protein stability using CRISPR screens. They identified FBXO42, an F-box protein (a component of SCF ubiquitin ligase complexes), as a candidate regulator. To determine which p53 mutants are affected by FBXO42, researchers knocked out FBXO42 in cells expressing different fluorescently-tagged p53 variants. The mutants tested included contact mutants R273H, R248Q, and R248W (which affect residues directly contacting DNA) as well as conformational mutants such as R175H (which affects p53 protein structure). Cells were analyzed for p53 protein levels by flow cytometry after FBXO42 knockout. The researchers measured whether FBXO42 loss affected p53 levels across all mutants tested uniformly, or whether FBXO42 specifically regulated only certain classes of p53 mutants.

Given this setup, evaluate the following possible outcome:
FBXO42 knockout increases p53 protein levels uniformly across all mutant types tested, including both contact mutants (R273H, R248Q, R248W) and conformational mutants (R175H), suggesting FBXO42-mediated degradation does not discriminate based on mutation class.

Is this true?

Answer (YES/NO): NO